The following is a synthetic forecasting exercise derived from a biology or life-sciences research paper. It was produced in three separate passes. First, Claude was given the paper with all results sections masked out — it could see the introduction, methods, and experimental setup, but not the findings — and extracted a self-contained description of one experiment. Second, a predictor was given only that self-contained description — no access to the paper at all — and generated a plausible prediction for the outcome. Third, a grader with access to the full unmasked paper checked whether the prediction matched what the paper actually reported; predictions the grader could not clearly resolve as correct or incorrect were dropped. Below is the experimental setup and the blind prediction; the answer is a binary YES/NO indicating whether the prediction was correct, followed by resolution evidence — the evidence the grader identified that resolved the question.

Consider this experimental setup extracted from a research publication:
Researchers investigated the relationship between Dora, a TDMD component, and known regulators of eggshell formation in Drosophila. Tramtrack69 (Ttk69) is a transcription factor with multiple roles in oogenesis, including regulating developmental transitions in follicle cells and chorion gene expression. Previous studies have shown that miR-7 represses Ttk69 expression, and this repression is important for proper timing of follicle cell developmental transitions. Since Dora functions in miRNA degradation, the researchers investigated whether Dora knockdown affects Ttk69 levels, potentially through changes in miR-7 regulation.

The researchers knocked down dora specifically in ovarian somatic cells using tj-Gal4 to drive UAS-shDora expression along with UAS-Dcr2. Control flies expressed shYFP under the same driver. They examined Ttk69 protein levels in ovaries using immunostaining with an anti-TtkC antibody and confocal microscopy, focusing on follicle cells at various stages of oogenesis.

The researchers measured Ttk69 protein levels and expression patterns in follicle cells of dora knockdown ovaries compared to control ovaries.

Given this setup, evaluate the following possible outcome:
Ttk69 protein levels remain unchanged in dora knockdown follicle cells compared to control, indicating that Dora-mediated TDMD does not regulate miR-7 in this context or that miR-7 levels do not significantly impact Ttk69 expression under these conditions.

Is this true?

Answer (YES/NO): YES